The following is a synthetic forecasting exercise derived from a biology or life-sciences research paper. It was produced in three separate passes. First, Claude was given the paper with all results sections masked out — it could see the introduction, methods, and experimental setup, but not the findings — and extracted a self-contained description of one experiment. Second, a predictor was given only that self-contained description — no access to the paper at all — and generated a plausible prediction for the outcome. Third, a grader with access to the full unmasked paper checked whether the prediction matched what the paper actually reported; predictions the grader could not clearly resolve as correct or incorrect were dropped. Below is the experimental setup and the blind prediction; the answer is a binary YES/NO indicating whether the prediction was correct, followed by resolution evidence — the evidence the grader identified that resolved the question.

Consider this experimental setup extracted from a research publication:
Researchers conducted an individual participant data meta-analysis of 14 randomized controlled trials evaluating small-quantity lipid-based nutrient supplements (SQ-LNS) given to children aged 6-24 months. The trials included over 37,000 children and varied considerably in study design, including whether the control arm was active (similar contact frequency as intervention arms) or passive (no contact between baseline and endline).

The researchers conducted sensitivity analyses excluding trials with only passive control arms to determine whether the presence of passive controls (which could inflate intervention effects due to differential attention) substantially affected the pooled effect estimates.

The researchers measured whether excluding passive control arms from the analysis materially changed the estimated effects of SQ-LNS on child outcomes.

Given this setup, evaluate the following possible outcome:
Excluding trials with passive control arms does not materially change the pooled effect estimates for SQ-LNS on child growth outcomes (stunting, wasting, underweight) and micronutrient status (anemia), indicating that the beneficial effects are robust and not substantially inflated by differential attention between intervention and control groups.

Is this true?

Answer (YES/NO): YES